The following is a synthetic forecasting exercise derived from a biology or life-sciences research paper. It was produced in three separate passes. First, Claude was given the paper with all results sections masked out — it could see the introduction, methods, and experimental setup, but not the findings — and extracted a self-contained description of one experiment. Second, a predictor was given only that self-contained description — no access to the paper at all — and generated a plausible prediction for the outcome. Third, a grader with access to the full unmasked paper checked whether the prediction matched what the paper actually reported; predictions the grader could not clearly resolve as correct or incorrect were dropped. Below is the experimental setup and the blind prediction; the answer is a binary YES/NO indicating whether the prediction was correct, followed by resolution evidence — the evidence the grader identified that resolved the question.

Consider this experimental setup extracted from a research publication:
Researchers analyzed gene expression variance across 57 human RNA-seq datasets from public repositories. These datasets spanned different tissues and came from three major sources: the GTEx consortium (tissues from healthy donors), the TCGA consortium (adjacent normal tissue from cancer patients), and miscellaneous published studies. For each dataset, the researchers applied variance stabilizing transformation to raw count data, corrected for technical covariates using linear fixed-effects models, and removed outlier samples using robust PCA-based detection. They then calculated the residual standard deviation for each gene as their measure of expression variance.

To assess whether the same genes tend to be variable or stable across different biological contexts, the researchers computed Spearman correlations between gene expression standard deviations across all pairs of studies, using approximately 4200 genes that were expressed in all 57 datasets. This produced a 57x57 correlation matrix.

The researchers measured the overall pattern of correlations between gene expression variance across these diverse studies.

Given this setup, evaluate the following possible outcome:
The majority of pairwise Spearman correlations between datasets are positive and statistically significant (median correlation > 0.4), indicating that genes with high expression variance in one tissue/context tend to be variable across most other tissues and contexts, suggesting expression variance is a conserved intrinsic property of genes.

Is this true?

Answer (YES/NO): YES